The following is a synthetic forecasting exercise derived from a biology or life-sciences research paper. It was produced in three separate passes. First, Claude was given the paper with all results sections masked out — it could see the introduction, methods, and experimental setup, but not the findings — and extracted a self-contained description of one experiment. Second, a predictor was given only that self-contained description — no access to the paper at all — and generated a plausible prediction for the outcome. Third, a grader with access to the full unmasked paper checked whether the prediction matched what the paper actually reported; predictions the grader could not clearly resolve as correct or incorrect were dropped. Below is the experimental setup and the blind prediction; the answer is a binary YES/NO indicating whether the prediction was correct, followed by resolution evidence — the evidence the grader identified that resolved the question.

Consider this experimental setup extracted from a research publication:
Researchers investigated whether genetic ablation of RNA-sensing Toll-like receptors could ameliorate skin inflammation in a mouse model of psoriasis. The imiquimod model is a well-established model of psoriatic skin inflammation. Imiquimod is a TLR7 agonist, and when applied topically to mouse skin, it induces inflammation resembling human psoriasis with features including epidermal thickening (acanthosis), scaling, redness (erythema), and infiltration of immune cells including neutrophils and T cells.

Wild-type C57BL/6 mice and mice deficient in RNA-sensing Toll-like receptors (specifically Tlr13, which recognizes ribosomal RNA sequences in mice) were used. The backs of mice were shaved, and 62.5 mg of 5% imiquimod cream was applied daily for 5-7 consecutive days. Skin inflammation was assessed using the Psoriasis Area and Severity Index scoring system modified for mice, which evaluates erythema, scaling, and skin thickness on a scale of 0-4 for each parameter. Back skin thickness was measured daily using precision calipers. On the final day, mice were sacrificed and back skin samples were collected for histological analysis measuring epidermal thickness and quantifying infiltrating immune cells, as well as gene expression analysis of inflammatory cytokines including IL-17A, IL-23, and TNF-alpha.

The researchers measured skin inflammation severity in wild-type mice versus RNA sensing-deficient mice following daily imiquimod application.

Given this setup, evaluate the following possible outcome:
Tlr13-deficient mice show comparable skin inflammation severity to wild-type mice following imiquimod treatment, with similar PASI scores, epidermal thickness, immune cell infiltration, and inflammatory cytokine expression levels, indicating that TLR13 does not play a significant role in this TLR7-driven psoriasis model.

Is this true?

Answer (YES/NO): NO